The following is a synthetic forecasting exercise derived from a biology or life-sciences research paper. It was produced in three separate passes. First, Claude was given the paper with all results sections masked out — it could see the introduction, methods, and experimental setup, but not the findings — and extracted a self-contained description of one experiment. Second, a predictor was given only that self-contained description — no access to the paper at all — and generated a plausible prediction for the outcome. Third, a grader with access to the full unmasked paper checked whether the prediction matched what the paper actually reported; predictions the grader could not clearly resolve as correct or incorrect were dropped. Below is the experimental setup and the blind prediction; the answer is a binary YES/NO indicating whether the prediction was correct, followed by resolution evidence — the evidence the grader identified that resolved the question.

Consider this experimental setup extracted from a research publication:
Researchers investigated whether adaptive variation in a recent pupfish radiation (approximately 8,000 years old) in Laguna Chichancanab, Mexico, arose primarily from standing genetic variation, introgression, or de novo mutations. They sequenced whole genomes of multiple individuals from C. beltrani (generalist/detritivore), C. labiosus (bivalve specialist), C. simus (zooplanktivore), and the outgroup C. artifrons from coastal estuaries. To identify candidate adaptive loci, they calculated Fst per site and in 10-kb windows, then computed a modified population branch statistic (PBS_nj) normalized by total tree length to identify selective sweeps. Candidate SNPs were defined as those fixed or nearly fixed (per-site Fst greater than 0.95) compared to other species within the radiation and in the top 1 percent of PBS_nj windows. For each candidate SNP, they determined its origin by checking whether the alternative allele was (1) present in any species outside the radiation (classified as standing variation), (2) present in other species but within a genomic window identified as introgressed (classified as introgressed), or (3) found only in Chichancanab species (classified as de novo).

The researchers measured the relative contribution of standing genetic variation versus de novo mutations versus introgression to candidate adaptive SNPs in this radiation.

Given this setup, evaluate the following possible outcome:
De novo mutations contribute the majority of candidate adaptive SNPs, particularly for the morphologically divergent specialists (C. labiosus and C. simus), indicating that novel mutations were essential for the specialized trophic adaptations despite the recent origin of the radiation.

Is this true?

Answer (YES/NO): NO